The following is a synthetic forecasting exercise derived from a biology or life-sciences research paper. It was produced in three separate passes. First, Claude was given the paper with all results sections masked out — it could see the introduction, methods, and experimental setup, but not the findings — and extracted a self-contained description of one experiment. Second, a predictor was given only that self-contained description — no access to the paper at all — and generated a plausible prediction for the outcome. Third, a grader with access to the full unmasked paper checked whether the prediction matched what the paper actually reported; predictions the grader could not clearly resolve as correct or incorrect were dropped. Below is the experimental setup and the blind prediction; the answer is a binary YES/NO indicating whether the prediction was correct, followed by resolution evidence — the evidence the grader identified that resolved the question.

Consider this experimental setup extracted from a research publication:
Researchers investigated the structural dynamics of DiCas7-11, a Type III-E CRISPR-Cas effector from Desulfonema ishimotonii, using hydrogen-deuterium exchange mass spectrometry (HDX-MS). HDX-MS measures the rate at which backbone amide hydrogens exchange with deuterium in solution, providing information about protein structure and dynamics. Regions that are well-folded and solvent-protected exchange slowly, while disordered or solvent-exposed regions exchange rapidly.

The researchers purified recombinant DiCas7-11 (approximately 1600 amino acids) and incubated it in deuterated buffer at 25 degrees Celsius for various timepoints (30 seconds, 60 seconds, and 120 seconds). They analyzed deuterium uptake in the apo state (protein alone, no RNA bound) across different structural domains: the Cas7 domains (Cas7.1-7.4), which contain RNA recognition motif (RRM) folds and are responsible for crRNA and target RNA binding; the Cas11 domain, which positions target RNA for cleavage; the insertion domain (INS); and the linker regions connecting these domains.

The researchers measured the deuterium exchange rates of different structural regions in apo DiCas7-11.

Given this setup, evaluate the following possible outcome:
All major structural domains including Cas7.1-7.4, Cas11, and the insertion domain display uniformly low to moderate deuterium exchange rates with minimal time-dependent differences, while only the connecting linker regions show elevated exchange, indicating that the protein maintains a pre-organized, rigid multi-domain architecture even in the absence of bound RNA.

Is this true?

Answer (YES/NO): NO